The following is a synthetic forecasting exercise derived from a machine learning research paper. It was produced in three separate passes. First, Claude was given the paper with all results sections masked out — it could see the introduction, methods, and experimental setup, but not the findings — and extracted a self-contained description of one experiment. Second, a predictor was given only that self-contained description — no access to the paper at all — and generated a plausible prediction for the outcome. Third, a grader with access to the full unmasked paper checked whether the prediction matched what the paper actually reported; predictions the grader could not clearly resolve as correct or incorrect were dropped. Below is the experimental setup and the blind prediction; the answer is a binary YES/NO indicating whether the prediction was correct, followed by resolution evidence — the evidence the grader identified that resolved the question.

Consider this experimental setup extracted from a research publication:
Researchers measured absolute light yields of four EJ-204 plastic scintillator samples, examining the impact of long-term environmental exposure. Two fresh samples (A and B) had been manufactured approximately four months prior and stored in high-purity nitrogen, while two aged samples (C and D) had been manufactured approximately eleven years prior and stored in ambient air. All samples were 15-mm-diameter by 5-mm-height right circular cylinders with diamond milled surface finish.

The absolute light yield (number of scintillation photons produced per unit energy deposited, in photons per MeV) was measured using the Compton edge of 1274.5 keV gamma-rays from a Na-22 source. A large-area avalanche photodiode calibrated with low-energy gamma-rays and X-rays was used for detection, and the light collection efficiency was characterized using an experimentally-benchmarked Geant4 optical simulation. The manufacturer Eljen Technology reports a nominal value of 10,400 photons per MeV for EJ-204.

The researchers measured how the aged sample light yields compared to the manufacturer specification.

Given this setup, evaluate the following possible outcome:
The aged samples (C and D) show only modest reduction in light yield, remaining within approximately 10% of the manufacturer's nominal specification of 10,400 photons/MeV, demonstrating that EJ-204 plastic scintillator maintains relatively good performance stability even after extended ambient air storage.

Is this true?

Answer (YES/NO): NO